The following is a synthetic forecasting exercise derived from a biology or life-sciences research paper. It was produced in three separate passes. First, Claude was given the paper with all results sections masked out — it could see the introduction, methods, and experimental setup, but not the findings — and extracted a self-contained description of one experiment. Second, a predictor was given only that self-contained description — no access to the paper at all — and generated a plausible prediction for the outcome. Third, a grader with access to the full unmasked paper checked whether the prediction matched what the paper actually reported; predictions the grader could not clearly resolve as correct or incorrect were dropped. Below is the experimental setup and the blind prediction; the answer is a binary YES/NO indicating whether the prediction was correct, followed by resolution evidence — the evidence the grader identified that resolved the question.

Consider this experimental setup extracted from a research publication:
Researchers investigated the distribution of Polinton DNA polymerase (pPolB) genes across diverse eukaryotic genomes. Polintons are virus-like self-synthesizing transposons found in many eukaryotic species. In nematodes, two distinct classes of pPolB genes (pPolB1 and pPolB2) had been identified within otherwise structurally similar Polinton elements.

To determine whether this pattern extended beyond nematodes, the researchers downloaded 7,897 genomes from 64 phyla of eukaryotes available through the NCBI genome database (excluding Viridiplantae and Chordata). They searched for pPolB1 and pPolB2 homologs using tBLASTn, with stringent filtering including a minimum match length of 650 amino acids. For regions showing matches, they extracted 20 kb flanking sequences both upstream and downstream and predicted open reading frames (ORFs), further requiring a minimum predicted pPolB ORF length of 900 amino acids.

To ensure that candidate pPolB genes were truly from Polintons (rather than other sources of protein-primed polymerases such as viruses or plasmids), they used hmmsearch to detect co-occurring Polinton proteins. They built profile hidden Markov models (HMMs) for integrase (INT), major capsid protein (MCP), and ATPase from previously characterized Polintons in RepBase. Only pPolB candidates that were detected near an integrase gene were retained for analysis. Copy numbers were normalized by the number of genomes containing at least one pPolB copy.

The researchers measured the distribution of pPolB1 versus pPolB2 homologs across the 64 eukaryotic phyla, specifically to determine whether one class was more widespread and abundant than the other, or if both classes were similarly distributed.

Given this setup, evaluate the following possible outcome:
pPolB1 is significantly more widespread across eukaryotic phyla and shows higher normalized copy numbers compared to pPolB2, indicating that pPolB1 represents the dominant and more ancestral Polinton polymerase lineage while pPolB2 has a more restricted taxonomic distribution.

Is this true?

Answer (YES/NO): YES